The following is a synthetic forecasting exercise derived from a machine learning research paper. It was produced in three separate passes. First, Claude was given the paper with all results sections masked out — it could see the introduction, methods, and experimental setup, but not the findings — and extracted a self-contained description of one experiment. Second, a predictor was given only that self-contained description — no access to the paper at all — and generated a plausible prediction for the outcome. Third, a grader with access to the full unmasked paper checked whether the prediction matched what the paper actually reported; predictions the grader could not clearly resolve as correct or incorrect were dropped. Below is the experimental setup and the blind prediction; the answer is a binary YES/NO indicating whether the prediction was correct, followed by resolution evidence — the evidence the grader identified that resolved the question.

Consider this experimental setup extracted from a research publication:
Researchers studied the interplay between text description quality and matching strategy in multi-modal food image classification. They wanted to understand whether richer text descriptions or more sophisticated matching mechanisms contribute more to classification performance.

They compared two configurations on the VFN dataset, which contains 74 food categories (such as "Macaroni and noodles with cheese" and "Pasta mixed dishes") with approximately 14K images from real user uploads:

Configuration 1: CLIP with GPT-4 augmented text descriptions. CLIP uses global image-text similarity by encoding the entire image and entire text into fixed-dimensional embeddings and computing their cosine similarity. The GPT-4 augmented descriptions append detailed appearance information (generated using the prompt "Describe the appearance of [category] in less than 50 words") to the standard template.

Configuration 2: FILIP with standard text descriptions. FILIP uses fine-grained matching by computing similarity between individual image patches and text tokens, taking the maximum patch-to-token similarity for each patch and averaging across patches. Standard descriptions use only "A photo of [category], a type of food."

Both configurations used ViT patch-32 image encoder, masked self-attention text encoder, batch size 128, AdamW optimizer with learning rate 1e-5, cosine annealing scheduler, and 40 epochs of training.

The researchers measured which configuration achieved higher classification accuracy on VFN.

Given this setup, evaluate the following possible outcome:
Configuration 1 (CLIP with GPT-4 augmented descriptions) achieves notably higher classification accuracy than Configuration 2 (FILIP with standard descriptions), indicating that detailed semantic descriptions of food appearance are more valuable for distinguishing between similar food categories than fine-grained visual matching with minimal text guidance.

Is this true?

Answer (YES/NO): YES